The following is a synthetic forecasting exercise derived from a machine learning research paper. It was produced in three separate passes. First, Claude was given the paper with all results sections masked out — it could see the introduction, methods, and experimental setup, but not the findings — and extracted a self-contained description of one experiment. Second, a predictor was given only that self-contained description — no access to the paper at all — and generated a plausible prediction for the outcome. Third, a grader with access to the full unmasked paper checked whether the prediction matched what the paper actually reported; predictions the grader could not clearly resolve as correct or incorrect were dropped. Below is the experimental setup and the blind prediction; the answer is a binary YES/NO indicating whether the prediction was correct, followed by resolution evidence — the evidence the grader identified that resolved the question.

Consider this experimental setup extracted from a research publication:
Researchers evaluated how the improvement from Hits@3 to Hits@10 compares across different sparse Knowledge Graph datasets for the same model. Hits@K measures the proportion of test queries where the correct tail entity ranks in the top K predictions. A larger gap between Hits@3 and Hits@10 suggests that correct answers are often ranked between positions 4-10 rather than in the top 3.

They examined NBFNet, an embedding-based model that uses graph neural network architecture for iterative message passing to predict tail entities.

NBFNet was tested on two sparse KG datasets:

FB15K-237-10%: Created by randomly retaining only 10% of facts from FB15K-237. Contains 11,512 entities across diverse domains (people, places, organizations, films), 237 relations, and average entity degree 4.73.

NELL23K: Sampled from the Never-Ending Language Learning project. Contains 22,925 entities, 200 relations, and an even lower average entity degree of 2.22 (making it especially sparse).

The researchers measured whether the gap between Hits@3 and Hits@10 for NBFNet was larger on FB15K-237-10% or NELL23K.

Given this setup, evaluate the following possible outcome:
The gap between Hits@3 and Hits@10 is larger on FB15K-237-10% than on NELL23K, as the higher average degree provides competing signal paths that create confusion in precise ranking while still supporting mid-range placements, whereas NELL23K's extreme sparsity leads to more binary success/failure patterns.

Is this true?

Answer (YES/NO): NO